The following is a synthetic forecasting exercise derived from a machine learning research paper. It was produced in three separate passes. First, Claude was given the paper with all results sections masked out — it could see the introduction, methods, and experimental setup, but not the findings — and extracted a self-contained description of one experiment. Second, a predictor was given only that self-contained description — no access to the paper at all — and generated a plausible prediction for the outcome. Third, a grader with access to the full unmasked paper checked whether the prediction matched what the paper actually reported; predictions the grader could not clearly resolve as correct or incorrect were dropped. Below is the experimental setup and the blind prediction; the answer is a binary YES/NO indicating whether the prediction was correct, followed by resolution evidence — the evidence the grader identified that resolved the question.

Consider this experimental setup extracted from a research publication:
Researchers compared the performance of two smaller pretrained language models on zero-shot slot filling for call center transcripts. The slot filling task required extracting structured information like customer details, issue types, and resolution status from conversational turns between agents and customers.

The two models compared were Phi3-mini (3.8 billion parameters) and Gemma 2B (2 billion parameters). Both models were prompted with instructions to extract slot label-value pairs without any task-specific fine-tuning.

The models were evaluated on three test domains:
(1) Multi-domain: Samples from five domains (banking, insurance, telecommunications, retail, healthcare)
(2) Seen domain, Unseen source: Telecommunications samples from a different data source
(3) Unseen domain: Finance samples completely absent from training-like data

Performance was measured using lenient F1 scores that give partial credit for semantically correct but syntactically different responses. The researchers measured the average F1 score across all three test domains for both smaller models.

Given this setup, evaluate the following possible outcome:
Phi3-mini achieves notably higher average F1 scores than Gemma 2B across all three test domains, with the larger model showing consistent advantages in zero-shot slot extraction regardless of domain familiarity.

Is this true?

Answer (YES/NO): YES